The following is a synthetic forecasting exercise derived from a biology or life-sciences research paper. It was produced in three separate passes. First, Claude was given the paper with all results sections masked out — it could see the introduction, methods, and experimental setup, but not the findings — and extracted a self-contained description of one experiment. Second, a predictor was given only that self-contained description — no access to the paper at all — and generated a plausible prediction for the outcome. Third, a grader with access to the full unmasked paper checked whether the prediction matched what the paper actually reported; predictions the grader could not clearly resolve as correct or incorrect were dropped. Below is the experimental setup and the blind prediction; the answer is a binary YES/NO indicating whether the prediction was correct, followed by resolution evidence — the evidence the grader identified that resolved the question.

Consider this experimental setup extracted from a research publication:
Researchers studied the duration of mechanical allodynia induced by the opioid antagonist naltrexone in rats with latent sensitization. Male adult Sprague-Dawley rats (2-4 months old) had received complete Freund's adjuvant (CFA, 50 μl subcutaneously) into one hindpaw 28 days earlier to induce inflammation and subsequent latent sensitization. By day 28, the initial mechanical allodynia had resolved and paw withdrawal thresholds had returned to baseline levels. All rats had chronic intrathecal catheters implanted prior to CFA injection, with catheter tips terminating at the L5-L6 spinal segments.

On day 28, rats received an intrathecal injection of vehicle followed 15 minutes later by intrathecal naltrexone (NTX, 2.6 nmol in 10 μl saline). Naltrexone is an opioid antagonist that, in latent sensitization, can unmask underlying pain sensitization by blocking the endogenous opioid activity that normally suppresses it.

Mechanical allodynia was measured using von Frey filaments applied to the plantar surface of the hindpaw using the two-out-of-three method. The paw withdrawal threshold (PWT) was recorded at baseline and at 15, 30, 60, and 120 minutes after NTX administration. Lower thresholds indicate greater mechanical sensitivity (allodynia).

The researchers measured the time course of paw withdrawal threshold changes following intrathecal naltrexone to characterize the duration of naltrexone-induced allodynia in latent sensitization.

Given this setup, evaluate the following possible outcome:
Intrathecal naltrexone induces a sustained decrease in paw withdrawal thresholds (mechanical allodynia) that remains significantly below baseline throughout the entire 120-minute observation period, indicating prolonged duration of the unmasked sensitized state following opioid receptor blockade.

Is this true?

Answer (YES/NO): YES